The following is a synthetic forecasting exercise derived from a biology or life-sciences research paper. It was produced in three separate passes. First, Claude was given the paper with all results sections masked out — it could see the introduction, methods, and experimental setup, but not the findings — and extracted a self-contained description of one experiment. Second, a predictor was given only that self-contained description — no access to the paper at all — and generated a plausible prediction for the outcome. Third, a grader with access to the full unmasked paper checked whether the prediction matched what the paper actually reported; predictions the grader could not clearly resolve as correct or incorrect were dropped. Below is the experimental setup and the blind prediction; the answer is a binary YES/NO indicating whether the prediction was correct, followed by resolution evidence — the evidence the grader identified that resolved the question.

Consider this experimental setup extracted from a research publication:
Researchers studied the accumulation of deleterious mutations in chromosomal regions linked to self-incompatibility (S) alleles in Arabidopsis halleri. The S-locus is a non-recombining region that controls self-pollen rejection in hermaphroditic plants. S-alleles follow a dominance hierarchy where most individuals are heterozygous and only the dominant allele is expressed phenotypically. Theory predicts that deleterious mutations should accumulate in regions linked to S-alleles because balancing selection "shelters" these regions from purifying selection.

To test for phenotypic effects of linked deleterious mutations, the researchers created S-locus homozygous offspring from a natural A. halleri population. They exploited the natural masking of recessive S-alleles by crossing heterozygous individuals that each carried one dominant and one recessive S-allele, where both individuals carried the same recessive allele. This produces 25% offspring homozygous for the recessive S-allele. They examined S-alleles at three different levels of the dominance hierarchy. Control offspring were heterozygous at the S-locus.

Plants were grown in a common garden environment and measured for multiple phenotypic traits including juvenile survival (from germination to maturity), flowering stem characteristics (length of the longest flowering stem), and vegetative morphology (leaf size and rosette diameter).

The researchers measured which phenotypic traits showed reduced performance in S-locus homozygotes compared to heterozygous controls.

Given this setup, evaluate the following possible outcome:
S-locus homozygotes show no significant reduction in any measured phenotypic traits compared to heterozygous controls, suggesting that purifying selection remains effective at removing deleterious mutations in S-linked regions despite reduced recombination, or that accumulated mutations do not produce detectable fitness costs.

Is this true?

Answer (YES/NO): NO